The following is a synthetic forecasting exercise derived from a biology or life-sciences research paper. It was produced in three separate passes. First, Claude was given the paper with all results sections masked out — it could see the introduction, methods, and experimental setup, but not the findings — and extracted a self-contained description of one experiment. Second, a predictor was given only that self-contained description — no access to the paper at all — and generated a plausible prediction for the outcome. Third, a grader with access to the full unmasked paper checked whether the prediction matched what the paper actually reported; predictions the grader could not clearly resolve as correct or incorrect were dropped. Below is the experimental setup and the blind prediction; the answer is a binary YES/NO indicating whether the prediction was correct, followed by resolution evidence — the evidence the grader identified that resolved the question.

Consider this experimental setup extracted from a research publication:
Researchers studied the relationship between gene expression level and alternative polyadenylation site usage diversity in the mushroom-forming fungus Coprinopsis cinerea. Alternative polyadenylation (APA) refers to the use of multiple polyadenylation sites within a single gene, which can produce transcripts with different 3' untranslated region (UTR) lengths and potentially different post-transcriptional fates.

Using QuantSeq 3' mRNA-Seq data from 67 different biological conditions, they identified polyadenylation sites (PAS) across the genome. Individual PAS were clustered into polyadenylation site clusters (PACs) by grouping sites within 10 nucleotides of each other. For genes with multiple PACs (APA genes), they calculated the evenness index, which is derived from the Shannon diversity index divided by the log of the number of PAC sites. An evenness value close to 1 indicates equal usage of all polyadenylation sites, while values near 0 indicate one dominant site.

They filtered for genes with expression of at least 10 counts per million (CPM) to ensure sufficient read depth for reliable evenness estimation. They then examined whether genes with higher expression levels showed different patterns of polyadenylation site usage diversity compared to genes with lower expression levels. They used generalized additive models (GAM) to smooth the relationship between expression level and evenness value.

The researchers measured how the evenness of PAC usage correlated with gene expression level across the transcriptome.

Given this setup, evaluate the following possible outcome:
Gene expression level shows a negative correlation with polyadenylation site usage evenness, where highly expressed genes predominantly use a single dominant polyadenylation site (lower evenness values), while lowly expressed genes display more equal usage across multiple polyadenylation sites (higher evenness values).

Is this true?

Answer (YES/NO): YES